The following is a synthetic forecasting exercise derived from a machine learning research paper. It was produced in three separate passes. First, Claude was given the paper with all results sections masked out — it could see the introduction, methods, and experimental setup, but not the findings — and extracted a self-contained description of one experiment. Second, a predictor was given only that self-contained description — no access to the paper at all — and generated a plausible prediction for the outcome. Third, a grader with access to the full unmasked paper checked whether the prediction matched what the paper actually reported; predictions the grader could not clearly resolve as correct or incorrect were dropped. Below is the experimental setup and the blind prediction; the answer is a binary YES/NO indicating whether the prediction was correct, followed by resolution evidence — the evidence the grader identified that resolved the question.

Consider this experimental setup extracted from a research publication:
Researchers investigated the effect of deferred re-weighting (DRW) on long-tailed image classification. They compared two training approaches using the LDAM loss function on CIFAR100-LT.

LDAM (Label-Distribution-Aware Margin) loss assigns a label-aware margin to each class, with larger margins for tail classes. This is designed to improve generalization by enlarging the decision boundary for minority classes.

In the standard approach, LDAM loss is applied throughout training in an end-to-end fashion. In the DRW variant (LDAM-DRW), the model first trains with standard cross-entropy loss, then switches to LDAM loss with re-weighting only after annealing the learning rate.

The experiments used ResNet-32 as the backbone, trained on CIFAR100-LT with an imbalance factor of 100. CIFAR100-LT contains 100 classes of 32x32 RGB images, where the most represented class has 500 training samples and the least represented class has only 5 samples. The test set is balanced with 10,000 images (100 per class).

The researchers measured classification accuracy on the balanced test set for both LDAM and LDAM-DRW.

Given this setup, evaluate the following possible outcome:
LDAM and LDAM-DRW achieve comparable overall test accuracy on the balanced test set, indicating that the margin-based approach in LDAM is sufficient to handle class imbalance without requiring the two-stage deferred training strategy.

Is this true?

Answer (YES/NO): NO